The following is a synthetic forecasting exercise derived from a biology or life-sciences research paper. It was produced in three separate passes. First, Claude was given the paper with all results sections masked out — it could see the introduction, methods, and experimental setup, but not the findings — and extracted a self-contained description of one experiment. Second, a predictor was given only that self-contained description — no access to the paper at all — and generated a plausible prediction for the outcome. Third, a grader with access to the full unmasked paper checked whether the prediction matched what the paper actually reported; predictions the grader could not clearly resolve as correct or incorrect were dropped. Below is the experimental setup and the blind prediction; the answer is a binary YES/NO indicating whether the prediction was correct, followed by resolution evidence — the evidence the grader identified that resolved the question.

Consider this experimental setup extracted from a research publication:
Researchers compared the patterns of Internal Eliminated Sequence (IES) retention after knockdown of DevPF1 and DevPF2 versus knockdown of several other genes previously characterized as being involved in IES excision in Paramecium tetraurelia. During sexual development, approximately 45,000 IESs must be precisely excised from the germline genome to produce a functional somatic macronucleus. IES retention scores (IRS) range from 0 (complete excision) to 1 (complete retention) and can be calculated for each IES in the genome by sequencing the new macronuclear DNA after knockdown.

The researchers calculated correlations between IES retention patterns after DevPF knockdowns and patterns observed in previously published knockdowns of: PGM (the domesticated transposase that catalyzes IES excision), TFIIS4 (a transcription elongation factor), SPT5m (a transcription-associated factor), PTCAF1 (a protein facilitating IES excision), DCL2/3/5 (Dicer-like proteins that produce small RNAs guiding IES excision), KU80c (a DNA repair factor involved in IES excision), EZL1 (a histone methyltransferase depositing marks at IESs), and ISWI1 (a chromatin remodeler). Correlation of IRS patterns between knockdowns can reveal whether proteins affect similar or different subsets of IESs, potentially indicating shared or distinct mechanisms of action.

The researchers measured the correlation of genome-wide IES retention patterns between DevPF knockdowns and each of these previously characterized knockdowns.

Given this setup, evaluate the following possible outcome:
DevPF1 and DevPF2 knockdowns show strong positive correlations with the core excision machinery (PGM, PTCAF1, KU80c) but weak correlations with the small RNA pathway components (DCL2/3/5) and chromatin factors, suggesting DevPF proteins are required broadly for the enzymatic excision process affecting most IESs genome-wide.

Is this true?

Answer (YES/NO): NO